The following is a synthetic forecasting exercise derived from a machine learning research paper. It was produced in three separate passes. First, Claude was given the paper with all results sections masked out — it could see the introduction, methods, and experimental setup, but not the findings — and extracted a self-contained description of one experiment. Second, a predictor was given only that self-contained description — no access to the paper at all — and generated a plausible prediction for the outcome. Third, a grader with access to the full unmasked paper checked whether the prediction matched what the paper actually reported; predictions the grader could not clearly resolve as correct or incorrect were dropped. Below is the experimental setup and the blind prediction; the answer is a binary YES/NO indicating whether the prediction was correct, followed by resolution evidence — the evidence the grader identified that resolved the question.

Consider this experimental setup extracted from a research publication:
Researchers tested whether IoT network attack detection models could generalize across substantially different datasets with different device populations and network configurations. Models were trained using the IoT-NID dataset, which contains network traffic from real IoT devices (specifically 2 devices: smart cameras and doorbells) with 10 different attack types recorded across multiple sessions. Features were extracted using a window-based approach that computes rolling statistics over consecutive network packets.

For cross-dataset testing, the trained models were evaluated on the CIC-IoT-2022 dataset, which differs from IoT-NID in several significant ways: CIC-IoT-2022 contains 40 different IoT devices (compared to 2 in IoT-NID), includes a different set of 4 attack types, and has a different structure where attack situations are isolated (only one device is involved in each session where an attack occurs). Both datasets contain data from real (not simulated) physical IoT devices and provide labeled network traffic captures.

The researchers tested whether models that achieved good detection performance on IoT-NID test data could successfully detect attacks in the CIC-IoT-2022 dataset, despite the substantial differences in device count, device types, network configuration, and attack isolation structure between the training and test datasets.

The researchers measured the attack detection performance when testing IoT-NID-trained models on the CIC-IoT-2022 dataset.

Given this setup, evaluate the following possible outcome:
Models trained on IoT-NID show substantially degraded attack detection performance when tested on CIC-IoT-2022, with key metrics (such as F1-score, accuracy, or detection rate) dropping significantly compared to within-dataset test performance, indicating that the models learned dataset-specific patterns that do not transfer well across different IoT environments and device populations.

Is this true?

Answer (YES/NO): NO